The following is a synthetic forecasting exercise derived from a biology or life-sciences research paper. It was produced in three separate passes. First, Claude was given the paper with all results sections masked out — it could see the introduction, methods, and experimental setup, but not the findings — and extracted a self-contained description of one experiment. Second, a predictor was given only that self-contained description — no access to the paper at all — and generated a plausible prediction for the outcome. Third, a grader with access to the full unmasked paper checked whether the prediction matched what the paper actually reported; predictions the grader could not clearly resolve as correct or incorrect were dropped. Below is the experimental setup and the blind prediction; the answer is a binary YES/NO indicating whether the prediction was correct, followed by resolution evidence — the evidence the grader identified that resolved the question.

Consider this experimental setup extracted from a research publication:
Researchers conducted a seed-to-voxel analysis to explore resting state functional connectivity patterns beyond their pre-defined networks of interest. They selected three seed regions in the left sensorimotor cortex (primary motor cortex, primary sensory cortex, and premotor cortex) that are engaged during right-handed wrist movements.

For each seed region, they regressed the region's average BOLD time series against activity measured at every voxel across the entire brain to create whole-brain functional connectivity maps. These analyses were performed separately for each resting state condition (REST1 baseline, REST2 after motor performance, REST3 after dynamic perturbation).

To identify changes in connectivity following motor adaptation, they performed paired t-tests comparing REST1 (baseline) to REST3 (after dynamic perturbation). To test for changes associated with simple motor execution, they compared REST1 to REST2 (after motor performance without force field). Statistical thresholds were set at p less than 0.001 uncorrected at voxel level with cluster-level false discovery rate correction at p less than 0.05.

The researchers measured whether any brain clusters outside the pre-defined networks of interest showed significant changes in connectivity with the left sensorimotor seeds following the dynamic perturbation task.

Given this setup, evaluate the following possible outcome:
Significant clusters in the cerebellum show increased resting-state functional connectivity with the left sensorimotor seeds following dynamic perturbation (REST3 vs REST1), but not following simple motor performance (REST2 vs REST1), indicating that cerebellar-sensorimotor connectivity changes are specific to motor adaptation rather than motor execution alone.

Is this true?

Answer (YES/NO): YES